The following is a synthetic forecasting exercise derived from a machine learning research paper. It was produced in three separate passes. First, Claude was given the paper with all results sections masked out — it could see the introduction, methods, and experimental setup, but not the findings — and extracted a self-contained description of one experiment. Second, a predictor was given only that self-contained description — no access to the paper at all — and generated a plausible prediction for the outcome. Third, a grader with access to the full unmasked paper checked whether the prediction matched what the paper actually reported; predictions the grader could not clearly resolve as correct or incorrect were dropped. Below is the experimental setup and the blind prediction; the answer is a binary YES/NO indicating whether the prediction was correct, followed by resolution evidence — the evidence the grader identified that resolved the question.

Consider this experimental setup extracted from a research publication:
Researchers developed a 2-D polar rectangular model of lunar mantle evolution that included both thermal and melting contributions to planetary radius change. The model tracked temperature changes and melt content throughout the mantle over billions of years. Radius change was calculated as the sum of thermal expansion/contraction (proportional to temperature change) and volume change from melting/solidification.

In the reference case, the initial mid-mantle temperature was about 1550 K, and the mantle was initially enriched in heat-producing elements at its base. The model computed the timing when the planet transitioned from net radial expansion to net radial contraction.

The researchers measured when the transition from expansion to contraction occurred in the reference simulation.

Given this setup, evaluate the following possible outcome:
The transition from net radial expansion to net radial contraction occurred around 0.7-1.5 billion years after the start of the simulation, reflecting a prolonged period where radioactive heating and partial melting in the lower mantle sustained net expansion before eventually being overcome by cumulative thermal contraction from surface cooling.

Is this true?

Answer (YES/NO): NO